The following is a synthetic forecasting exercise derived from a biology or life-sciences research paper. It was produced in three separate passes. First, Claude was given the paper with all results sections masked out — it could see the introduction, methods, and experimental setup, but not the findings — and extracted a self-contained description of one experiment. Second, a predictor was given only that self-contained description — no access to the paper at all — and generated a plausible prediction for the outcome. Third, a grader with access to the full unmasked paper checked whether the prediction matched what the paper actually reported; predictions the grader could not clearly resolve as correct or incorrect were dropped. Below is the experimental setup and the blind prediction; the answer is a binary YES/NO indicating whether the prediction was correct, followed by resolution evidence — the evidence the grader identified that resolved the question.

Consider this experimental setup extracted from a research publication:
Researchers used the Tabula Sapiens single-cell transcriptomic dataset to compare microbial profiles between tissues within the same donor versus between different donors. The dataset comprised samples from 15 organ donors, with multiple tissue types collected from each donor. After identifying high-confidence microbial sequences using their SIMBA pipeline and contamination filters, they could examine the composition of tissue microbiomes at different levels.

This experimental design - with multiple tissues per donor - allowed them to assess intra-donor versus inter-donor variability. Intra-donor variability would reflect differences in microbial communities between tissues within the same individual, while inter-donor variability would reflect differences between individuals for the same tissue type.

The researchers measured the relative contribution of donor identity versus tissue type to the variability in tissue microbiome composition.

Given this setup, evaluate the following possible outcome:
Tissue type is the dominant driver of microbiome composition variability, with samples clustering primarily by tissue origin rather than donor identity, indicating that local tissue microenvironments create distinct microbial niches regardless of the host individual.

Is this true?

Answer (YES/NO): NO